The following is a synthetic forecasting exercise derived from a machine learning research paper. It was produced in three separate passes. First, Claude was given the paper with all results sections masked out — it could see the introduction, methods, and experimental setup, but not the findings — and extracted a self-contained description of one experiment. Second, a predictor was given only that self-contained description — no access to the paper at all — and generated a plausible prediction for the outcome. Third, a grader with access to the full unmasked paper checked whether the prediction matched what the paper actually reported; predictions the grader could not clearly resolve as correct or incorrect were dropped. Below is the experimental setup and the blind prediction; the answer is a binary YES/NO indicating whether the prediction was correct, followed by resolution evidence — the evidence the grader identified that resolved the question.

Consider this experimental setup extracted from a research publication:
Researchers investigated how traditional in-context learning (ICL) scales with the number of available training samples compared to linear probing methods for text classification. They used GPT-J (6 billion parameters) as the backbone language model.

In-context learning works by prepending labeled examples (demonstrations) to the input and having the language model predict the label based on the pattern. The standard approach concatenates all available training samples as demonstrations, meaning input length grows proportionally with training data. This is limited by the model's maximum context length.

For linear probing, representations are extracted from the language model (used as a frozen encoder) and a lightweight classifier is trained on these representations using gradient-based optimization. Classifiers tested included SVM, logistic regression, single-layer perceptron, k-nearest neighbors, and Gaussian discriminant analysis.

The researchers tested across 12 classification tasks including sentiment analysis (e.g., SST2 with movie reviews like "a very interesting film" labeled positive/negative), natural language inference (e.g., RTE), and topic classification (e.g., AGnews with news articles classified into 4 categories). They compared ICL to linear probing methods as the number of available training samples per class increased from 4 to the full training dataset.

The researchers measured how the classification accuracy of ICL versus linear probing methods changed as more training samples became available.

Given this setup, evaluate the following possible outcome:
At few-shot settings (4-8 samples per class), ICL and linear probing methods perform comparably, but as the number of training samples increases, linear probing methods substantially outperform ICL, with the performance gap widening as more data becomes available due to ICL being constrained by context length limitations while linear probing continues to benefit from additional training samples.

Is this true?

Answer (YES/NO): NO